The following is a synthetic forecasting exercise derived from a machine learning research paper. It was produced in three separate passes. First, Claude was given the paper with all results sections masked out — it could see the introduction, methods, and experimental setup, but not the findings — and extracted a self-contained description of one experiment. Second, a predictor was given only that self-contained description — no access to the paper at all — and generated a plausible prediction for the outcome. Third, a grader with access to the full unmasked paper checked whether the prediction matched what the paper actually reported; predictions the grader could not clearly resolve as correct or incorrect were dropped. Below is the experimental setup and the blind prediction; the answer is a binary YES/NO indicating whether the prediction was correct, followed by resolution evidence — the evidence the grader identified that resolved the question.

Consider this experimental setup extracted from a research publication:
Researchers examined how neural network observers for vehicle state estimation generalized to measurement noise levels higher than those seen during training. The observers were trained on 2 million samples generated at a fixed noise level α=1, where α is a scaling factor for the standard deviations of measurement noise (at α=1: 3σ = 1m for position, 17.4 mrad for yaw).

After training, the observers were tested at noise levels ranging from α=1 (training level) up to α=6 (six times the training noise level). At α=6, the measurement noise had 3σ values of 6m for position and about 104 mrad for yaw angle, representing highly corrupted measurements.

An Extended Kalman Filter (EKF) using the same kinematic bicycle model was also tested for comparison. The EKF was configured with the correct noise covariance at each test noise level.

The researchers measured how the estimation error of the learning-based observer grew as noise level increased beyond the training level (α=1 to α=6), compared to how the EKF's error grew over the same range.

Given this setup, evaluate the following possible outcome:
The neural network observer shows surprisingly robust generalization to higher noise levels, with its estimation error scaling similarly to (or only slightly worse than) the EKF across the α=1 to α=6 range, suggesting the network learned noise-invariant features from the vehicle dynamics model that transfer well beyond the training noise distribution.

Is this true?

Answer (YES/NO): NO